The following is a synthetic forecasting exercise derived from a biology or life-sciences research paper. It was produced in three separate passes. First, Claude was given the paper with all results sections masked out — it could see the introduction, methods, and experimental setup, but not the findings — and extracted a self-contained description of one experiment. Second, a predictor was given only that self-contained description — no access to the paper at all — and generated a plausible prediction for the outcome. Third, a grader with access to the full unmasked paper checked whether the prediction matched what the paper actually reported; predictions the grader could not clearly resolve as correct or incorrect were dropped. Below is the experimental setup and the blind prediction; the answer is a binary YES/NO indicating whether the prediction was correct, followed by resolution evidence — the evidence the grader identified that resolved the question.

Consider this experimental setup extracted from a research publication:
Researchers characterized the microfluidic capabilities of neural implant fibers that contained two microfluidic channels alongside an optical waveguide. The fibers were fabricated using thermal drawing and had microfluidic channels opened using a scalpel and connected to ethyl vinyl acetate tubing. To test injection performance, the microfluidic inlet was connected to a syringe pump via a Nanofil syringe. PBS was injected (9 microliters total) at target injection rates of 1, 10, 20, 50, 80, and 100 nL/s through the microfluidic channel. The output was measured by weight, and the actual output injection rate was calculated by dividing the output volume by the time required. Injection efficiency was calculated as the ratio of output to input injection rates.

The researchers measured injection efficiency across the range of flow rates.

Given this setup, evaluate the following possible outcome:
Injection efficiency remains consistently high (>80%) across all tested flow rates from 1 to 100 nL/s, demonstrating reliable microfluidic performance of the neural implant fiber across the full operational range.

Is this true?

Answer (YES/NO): YES